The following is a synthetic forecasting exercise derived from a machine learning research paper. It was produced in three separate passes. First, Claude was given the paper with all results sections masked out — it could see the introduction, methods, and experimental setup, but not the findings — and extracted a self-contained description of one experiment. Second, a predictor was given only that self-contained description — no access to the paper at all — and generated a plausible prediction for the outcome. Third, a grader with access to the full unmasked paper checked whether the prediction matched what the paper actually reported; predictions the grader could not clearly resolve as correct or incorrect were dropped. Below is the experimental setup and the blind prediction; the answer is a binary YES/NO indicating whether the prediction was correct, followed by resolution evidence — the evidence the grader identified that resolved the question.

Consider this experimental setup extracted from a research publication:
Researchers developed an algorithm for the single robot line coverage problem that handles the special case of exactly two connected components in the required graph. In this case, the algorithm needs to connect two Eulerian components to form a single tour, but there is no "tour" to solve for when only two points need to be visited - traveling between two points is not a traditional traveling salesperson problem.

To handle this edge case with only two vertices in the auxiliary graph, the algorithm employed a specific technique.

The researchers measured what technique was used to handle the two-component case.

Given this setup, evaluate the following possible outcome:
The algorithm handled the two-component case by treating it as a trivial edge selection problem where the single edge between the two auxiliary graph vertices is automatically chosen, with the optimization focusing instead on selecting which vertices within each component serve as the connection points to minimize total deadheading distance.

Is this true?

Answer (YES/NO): NO